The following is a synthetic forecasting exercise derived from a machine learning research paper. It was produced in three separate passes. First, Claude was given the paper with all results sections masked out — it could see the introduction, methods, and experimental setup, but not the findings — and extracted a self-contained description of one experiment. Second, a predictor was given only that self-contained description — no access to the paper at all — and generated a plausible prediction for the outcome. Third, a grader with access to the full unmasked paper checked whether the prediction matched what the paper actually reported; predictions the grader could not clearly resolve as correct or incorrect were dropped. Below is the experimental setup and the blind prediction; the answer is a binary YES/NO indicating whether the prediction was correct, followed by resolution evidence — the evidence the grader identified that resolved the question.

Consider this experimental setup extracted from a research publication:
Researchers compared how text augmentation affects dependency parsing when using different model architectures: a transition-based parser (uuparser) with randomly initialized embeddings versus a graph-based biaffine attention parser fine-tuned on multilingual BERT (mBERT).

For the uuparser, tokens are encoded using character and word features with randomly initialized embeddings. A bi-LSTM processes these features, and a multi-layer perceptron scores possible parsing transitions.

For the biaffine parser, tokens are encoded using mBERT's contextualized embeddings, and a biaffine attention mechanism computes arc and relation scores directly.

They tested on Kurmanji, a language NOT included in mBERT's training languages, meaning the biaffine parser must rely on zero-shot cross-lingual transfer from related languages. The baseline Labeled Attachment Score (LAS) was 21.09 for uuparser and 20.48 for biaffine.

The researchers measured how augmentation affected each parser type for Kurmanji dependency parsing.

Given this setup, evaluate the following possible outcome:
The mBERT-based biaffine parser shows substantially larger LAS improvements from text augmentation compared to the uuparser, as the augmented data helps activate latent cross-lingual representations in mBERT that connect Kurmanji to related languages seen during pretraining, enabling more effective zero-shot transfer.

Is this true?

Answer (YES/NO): NO